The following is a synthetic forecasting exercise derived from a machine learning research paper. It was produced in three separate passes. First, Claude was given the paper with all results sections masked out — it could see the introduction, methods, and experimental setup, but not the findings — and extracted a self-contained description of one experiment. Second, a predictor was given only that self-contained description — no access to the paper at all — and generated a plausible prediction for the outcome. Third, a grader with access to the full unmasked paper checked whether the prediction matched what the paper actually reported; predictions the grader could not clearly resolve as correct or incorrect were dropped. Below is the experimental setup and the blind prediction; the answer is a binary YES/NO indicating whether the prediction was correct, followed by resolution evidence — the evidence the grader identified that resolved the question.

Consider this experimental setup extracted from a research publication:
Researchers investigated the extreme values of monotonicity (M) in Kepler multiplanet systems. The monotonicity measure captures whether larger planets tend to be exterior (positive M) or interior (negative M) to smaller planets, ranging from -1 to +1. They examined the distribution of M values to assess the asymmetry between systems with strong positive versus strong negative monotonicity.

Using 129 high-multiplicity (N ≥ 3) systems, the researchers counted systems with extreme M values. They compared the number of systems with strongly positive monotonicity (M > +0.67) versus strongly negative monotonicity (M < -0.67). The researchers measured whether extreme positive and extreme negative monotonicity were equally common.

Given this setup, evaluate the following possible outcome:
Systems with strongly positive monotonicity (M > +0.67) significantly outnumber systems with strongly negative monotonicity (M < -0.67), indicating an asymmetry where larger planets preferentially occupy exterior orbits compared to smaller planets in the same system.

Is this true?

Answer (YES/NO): YES